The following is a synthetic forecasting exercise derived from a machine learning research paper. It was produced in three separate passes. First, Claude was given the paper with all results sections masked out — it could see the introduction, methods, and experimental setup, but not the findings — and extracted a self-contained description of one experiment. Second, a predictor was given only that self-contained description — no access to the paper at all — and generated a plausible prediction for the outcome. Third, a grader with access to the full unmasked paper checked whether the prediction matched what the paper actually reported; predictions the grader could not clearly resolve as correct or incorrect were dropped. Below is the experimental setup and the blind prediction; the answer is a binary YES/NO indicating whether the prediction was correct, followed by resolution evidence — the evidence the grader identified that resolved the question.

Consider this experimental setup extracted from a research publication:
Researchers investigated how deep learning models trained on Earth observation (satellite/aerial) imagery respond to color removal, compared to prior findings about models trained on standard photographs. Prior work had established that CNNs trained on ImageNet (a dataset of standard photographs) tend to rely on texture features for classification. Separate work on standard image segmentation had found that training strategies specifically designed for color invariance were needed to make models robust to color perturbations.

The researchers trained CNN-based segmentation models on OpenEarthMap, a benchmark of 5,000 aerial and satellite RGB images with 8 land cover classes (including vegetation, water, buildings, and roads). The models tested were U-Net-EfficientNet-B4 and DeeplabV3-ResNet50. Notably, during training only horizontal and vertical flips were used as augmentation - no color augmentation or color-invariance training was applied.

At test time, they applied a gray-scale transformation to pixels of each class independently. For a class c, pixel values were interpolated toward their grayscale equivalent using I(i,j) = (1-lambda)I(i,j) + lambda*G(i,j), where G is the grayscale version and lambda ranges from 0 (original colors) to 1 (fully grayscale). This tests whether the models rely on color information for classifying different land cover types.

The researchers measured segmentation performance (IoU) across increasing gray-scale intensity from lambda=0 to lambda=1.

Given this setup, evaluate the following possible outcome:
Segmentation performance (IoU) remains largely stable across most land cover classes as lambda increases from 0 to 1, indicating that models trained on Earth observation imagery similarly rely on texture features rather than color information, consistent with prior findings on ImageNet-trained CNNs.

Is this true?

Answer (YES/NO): NO